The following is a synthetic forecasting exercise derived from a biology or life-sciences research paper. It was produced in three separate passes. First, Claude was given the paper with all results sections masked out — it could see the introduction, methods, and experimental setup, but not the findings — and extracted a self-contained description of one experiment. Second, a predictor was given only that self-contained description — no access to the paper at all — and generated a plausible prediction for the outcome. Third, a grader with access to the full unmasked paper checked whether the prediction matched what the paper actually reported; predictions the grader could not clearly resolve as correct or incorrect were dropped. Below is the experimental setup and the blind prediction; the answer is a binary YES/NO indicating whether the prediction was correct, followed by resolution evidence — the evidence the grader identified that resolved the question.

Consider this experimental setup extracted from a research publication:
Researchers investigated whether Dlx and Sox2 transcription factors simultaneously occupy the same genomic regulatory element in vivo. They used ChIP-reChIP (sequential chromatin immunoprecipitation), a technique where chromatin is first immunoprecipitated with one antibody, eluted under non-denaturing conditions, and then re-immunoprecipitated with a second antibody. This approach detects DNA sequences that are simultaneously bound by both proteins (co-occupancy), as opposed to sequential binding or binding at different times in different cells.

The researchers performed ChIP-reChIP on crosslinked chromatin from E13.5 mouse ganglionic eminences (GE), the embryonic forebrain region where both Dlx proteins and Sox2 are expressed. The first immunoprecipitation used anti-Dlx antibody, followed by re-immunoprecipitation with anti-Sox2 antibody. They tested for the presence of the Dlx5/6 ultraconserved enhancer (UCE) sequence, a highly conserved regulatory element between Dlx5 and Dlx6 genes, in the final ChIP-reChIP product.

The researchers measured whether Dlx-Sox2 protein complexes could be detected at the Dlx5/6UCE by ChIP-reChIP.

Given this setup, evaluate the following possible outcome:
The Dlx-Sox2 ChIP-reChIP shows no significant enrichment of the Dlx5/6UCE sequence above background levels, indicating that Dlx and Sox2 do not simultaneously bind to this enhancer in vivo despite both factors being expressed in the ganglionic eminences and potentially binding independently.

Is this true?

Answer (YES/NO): NO